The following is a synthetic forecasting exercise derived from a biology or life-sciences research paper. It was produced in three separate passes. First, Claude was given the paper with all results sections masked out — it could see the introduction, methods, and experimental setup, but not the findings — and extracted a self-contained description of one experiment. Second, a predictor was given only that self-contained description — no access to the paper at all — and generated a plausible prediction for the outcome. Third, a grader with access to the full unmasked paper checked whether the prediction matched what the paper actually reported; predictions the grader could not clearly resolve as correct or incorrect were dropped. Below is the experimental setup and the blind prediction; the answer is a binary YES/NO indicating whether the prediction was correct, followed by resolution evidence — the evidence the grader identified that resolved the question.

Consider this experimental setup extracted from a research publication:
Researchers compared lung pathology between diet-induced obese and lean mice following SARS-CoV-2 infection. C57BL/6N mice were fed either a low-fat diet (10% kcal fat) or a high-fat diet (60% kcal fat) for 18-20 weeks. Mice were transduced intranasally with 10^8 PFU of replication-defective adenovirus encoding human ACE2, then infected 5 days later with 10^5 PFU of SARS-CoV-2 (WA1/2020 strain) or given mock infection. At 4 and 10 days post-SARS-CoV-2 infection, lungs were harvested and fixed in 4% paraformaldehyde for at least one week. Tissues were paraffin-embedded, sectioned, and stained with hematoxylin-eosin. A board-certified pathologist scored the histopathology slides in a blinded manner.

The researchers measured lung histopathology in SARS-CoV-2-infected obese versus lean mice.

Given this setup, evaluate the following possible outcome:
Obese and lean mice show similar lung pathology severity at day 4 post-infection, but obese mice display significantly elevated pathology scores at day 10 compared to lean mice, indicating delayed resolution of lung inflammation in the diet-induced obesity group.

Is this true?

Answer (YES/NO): NO